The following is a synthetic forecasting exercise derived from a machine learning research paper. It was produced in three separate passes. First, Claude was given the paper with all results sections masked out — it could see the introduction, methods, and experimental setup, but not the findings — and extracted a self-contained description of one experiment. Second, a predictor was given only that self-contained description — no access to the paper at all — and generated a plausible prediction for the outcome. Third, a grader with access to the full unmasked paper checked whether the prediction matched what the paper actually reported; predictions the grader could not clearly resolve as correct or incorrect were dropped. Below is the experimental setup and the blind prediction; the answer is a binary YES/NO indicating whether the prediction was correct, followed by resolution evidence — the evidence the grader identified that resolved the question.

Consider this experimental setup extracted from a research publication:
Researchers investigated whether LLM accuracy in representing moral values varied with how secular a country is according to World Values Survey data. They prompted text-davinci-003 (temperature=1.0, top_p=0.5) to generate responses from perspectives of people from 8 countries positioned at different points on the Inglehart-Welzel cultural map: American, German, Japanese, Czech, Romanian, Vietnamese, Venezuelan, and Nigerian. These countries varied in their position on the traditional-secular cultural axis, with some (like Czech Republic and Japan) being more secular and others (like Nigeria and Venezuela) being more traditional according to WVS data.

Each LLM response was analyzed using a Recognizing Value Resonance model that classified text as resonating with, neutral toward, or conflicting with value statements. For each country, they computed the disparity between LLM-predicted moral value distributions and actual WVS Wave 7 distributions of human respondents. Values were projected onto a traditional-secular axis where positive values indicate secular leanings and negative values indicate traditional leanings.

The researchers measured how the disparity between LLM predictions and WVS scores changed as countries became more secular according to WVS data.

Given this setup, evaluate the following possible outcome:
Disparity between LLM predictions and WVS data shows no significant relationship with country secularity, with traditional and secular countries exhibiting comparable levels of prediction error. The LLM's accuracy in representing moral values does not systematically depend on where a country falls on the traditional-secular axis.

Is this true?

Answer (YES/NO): NO